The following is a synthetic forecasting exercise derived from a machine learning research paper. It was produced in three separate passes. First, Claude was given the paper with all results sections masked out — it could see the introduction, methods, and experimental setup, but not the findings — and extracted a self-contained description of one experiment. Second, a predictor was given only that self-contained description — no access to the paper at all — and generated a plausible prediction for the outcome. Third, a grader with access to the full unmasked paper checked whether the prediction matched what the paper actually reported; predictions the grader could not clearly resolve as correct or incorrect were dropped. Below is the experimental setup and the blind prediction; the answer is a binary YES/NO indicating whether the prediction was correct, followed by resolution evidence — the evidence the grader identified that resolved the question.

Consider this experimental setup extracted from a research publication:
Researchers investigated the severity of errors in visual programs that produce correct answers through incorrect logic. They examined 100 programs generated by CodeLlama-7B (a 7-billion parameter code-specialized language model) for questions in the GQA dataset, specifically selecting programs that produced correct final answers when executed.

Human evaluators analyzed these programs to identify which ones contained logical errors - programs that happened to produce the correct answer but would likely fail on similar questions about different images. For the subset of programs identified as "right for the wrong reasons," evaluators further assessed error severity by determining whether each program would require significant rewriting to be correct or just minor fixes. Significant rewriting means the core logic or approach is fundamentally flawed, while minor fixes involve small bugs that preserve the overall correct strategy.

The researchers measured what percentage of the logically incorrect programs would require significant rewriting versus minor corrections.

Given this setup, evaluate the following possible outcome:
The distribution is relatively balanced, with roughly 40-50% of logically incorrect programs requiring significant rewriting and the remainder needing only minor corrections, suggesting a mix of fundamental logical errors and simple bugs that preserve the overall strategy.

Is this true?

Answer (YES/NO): NO